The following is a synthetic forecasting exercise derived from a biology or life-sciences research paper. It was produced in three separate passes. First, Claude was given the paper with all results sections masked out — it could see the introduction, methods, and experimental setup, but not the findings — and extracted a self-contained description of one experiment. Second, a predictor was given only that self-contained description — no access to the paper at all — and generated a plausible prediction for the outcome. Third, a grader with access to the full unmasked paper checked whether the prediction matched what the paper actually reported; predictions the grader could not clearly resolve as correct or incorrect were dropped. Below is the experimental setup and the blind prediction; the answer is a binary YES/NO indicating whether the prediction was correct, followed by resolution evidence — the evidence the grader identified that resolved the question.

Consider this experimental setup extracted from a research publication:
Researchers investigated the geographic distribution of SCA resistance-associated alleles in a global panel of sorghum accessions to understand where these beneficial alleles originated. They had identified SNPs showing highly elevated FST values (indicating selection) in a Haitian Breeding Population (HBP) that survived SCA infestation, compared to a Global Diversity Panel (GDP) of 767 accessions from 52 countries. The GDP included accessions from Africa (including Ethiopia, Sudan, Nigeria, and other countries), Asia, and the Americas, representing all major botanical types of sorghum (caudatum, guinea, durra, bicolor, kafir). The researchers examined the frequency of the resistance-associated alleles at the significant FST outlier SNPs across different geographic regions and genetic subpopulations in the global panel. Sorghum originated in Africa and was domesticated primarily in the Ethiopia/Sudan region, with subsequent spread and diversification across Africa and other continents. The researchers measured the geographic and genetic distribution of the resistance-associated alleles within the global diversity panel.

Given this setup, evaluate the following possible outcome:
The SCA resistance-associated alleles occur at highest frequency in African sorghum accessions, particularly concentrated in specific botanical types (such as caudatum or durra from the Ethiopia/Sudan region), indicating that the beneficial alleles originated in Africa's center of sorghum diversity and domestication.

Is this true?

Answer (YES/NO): YES